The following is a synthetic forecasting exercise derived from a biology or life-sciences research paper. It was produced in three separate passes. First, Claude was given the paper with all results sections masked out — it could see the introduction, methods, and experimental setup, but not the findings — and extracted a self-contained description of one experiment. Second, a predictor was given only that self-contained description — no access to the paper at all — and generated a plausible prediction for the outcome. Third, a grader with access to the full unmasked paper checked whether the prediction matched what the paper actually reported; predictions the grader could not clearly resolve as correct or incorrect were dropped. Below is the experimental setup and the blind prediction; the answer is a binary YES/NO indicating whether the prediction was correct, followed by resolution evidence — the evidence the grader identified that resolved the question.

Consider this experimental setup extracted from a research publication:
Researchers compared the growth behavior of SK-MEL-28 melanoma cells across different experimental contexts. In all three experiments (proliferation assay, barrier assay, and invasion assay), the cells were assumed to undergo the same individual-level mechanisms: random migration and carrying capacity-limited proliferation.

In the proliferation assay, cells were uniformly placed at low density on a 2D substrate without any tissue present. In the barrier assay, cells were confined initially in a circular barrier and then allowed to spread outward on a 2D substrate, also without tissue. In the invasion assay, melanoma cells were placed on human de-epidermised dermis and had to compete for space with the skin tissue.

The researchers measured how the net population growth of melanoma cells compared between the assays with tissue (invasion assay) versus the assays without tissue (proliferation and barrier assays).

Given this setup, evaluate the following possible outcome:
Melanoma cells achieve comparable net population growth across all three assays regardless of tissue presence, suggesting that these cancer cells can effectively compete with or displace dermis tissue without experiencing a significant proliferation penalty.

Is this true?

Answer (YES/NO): NO